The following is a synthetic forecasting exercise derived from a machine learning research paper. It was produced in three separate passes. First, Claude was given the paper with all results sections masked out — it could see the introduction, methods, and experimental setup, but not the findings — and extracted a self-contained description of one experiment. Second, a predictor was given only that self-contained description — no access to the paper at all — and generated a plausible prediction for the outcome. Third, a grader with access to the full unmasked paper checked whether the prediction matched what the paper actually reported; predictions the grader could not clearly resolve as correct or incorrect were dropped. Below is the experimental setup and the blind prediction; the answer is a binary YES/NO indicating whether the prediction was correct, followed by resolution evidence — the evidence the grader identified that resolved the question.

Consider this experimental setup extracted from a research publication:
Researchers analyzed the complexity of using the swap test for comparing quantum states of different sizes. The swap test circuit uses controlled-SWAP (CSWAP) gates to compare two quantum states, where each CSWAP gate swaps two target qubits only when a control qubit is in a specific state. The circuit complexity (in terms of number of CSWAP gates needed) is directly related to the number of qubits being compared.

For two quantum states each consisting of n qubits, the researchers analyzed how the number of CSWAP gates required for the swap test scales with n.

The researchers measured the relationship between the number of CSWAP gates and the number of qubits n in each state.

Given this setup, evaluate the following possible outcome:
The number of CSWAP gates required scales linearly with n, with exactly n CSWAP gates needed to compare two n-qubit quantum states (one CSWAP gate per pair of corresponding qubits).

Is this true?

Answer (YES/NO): YES